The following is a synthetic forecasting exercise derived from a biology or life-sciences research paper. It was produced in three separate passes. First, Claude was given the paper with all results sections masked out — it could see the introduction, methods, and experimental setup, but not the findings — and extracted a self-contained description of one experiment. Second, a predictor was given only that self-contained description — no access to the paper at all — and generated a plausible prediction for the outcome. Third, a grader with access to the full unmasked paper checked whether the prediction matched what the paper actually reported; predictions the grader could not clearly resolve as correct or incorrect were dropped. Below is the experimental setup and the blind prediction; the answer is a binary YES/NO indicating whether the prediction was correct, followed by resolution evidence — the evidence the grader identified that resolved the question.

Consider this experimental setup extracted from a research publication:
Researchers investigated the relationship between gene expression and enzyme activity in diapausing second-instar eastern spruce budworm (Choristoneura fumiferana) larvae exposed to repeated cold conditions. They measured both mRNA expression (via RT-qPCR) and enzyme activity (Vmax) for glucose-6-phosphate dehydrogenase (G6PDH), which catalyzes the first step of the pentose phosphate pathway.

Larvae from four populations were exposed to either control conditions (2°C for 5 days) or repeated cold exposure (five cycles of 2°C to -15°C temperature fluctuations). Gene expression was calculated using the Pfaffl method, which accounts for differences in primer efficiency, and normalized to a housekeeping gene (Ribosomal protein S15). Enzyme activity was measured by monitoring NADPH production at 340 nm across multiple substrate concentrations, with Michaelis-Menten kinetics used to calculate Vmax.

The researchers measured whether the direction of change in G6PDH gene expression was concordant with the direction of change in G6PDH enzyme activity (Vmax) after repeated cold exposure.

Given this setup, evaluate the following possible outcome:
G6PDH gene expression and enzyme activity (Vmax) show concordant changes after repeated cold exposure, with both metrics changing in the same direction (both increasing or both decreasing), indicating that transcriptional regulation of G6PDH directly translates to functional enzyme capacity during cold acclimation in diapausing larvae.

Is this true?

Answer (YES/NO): NO